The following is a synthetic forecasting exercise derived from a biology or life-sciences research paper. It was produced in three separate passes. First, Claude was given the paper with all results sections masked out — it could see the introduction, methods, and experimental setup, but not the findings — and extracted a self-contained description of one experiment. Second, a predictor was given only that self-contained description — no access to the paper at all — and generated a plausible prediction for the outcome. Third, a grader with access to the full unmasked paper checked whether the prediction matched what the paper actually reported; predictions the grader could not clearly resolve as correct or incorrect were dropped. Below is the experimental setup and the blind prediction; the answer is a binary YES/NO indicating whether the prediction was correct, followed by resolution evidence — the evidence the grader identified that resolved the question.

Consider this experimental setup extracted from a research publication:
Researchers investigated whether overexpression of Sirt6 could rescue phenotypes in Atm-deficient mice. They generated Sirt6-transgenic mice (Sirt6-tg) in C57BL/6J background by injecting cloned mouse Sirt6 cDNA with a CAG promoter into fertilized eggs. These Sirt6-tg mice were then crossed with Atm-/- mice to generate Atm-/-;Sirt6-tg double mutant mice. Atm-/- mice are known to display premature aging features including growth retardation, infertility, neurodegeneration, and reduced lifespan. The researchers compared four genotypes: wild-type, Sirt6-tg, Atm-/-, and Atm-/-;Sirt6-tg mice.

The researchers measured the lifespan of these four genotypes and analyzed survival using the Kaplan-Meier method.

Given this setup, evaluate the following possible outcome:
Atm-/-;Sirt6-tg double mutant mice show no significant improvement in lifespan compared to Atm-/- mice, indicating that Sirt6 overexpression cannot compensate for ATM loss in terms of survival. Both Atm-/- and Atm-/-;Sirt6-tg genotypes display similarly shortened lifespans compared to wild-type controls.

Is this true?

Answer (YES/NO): NO